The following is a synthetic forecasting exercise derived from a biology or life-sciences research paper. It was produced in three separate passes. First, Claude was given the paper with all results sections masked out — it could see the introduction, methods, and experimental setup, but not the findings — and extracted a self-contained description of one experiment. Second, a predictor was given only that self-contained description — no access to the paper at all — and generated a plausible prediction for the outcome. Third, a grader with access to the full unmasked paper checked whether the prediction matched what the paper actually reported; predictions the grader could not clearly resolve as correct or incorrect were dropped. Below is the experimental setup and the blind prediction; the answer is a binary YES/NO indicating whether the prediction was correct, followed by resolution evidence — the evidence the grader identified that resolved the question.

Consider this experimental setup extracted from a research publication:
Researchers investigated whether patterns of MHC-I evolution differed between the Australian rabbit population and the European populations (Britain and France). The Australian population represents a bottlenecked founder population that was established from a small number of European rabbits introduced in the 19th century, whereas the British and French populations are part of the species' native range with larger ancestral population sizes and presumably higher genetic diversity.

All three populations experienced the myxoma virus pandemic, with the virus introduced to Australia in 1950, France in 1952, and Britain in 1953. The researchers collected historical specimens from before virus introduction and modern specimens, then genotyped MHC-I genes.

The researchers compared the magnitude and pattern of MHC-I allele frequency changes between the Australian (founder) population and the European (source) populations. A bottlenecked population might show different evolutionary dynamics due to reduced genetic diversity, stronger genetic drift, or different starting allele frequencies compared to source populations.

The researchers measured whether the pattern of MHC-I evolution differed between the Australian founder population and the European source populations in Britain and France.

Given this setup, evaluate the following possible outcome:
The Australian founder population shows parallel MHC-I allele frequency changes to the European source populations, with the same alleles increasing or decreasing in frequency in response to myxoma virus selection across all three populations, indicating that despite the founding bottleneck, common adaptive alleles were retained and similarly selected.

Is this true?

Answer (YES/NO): YES